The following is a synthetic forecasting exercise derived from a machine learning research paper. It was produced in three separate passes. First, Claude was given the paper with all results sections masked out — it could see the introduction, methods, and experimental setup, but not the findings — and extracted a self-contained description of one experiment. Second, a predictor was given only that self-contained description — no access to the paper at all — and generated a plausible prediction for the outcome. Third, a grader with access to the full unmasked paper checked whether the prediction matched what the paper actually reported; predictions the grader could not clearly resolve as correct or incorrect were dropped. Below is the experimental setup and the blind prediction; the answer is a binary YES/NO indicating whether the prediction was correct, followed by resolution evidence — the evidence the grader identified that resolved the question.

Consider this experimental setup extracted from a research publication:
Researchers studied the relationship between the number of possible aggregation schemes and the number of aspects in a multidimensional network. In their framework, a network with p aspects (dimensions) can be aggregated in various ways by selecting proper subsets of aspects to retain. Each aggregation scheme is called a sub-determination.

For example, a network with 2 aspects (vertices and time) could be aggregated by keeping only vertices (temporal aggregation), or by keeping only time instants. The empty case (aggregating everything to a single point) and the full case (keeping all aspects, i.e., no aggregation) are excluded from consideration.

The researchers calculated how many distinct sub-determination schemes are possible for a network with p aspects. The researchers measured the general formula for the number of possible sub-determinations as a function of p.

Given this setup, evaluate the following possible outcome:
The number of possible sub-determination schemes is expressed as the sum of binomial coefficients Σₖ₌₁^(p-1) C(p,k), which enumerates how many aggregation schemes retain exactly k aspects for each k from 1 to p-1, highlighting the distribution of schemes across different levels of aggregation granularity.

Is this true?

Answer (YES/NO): NO